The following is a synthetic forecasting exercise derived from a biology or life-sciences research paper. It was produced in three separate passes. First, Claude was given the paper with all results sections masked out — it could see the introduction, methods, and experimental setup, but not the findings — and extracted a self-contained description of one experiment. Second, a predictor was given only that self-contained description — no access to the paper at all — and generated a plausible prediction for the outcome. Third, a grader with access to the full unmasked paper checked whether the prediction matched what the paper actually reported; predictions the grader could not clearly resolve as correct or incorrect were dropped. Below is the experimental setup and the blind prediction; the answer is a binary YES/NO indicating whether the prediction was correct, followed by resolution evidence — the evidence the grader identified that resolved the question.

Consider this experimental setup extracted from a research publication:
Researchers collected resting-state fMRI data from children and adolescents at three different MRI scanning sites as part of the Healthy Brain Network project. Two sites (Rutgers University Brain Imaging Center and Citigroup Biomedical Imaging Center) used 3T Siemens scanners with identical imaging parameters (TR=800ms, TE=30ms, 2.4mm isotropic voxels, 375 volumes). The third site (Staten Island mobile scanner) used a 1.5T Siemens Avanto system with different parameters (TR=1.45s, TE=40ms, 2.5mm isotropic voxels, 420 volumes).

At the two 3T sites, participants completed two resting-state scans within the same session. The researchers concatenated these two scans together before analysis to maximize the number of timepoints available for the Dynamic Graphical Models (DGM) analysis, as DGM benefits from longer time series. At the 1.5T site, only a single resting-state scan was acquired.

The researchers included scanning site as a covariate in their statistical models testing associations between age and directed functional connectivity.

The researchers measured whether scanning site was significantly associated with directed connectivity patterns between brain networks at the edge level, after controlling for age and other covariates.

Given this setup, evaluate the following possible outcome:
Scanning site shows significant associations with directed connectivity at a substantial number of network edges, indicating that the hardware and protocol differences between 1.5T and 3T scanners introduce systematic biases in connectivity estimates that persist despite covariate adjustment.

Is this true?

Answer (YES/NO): YES